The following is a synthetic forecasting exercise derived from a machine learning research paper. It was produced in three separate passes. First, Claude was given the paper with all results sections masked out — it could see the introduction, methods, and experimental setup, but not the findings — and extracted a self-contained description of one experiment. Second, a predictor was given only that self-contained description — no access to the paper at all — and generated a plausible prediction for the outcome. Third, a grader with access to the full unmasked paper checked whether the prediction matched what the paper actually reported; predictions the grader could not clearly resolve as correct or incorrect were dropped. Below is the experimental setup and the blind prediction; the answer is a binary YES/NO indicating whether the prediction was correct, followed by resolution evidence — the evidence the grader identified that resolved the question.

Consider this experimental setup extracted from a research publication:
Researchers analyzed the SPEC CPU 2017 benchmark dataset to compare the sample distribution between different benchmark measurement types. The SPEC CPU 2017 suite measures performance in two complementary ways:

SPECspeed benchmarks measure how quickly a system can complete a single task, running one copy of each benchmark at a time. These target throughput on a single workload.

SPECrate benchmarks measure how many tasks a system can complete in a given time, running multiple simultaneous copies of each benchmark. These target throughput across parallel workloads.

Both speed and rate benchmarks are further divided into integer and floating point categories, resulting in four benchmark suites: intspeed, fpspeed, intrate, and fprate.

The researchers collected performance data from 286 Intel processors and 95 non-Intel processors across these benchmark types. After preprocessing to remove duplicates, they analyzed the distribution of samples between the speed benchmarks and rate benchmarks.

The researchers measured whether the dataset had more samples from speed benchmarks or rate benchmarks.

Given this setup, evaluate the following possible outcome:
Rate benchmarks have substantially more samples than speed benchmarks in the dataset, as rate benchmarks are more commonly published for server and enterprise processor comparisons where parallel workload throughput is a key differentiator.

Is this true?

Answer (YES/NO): NO